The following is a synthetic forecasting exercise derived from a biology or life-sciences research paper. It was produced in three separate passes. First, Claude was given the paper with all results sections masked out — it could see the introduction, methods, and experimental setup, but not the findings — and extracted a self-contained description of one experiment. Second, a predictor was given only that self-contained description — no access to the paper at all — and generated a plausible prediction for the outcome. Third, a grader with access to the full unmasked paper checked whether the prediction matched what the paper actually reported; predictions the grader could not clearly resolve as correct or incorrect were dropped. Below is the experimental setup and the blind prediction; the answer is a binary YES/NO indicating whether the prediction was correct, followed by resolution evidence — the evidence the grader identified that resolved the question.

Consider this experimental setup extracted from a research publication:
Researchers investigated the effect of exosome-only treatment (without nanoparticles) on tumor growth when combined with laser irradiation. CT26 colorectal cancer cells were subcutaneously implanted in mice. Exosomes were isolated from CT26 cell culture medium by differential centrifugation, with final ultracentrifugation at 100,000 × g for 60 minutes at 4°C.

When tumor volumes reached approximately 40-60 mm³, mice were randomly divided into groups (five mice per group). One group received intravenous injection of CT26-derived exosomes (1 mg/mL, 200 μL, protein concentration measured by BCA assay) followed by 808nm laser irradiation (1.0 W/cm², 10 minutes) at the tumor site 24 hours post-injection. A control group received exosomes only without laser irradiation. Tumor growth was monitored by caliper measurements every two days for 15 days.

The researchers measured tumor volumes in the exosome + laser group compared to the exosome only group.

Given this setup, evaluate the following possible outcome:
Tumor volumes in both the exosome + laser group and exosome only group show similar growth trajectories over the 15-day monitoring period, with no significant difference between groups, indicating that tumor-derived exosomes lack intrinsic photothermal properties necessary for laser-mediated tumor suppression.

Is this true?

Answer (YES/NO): YES